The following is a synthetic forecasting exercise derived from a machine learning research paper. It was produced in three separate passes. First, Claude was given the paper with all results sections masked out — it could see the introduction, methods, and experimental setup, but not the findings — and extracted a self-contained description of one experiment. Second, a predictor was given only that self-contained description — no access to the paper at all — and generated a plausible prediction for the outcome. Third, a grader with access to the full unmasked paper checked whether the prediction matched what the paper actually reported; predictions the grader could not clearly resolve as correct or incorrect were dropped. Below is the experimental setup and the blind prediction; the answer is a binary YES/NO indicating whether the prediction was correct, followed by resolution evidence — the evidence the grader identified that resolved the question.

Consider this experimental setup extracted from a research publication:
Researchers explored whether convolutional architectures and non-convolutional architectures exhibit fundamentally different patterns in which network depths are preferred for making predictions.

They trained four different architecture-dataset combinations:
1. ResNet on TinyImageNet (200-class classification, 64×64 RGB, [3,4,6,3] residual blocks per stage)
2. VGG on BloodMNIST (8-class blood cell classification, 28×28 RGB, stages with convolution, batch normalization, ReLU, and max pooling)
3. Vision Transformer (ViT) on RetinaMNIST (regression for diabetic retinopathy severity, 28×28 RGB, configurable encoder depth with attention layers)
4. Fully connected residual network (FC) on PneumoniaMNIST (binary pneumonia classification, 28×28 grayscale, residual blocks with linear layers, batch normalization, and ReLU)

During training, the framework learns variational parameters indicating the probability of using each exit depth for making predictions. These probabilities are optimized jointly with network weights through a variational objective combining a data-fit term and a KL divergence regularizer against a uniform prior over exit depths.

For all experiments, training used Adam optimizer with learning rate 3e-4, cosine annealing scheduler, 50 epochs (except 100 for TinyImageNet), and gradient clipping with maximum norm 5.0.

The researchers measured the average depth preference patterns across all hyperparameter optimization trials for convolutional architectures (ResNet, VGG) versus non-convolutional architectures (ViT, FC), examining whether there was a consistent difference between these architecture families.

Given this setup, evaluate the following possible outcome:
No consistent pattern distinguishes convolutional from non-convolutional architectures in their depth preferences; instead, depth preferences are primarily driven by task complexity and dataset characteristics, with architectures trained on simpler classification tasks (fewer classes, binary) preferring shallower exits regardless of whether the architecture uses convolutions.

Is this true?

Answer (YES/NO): NO